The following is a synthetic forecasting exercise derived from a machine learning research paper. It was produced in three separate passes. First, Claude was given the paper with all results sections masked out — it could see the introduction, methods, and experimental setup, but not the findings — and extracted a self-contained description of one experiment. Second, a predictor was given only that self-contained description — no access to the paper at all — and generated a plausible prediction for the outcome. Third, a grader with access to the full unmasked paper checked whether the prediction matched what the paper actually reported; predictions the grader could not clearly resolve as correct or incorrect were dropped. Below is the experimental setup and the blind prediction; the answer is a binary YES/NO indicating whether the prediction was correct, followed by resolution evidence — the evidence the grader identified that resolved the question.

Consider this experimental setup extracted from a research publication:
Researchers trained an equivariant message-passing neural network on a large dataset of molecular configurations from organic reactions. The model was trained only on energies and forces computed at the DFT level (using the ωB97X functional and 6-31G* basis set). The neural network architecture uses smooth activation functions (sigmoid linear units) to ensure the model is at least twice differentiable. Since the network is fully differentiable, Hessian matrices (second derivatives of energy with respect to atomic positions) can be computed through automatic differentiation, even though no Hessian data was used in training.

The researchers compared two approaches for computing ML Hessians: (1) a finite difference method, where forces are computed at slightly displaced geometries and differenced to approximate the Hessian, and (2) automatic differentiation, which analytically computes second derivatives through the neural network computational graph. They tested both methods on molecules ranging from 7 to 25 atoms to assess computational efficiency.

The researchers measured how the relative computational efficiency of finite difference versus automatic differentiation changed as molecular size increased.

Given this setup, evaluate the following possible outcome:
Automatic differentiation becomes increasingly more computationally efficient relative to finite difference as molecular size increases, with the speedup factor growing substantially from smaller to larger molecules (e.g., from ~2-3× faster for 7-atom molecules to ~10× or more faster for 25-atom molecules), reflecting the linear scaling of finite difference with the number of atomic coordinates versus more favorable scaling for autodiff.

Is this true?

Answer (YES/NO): NO